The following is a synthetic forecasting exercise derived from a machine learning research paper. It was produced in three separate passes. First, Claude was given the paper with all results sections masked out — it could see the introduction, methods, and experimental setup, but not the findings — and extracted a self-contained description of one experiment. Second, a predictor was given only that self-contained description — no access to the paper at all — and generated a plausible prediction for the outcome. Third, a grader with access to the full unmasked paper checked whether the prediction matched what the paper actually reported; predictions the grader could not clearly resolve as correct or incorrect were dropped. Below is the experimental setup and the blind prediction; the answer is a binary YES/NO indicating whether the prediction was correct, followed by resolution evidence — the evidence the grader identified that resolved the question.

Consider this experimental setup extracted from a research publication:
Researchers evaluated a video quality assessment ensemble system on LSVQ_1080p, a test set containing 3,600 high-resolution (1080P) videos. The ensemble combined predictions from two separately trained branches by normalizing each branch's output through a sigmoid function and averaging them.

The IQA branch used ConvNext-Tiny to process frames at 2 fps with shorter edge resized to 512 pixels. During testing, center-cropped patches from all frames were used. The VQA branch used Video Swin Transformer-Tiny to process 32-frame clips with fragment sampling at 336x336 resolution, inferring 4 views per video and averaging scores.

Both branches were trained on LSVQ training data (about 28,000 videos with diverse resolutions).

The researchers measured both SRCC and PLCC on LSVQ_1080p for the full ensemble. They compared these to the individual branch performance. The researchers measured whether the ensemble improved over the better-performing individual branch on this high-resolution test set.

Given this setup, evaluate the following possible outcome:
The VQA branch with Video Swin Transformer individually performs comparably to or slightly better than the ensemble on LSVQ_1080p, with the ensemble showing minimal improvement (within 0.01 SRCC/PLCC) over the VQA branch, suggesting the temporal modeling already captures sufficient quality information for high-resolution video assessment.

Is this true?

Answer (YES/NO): NO